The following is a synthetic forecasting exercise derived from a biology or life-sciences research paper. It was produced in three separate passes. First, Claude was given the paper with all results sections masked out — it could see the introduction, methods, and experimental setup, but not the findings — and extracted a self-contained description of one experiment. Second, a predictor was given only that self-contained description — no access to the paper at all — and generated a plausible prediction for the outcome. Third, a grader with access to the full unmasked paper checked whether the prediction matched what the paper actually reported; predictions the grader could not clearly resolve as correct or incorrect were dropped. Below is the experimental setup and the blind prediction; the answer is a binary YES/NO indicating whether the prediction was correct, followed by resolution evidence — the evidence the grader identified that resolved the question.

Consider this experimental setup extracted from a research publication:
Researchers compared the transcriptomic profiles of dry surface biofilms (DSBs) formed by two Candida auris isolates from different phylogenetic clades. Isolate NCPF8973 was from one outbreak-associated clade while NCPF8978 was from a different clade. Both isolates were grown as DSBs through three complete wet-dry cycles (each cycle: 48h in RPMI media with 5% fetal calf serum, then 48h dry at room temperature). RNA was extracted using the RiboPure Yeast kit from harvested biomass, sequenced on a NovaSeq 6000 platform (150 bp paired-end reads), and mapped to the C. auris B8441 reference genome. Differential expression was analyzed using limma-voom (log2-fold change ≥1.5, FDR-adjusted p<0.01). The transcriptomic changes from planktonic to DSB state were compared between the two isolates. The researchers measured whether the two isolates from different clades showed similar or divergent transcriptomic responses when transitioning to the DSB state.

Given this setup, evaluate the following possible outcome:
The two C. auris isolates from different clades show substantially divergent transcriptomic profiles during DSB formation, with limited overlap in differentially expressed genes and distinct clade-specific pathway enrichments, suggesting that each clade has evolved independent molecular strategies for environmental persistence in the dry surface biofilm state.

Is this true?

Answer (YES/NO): NO